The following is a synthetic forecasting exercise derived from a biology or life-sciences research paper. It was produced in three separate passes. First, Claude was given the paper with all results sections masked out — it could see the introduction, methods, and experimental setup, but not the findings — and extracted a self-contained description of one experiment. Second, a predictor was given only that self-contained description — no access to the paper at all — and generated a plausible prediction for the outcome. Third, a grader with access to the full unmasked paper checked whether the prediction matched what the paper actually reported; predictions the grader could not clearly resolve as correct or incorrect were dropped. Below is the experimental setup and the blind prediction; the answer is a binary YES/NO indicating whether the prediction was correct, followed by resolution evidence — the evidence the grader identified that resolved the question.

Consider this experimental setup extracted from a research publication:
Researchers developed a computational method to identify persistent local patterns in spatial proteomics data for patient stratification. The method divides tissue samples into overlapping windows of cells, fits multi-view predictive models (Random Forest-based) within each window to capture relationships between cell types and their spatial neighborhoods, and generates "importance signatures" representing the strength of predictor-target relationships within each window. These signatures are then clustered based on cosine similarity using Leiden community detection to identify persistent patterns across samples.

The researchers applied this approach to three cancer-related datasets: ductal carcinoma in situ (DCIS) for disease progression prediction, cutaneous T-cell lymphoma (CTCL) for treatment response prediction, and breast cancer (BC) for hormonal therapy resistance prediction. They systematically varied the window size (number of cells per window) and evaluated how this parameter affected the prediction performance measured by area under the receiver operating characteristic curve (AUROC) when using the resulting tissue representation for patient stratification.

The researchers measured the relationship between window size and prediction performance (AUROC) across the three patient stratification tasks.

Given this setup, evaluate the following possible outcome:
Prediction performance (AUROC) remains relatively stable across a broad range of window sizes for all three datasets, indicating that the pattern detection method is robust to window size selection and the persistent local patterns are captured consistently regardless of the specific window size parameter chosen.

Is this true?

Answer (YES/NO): NO